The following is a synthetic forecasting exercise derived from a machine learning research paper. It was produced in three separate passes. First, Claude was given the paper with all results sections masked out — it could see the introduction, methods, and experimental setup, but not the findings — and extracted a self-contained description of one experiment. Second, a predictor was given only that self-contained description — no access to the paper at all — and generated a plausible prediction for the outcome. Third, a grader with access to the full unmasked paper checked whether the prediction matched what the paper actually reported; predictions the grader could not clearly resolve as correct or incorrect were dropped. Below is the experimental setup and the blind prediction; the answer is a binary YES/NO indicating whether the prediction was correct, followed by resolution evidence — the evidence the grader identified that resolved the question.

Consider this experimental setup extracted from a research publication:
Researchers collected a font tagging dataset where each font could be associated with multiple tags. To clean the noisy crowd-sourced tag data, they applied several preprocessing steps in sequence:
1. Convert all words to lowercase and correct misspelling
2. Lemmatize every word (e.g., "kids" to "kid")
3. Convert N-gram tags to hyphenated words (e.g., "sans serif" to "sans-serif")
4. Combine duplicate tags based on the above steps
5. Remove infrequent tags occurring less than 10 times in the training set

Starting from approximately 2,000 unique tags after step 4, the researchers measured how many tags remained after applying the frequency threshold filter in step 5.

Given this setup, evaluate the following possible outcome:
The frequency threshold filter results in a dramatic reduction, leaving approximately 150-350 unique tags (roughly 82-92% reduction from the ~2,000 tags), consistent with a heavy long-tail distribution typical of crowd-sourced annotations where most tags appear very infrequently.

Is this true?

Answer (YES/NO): NO